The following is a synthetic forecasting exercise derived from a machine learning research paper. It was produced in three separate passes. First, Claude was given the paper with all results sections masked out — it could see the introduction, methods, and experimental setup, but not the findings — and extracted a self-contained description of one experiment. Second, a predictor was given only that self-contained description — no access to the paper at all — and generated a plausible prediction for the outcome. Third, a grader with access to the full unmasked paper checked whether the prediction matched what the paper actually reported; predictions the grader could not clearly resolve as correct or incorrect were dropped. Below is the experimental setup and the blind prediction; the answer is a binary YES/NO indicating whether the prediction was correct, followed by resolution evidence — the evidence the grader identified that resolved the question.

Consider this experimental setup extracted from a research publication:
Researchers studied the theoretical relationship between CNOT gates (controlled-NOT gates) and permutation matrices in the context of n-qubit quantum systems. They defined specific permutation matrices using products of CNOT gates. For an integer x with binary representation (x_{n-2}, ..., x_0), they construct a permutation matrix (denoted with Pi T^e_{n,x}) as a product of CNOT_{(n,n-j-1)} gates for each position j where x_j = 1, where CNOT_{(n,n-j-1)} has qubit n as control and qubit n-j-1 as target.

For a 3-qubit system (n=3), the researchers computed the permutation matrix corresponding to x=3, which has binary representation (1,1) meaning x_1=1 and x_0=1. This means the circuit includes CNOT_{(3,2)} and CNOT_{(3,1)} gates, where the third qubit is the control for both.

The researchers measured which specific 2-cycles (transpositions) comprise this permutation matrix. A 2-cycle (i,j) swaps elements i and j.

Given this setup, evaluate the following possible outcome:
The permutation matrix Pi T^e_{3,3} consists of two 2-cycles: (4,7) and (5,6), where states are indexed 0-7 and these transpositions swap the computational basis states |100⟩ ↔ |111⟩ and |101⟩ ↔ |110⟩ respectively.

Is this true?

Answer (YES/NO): NO